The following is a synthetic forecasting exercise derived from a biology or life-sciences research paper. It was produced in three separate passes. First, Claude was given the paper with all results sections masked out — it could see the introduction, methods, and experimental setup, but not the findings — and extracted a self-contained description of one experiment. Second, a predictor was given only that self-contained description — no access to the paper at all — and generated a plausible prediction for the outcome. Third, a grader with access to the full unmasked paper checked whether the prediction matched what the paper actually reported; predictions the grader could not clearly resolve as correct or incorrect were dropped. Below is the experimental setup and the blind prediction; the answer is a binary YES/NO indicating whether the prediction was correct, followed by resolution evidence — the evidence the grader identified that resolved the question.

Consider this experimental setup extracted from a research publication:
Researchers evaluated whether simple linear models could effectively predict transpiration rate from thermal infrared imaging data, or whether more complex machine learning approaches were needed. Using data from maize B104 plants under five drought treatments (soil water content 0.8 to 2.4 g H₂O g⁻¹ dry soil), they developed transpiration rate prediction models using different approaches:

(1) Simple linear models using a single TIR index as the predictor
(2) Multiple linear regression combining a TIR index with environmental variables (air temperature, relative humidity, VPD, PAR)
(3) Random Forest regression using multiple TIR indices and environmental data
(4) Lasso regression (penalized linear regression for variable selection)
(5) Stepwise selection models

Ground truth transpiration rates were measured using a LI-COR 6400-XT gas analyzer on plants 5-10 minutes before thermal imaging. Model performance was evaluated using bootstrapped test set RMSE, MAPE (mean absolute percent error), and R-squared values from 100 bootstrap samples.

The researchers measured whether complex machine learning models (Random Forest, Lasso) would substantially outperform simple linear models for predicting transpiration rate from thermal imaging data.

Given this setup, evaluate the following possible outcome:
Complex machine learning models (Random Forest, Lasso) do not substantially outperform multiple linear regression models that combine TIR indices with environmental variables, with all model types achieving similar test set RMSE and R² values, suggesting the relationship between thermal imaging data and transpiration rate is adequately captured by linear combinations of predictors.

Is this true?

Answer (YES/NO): NO